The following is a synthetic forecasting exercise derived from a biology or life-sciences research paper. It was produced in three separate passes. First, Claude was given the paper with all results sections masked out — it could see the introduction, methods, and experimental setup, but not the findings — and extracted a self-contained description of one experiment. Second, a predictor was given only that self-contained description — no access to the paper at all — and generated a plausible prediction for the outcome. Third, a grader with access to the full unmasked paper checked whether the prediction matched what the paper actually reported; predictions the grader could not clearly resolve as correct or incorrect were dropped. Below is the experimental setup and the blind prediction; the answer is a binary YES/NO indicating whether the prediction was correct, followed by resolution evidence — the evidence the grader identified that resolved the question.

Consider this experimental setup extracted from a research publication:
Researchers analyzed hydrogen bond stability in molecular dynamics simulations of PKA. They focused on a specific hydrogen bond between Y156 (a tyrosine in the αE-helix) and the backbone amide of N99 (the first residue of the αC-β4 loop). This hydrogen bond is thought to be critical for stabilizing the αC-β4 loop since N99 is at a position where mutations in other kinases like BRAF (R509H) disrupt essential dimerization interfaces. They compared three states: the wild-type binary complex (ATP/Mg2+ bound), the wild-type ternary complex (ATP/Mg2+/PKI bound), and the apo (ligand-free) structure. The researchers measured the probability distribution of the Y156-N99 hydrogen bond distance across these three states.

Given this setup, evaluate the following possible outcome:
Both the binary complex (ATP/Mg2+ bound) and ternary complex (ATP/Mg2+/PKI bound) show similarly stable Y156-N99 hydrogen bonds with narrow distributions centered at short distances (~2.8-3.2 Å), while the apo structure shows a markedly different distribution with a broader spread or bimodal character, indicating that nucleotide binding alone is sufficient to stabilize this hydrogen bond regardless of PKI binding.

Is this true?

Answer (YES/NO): YES